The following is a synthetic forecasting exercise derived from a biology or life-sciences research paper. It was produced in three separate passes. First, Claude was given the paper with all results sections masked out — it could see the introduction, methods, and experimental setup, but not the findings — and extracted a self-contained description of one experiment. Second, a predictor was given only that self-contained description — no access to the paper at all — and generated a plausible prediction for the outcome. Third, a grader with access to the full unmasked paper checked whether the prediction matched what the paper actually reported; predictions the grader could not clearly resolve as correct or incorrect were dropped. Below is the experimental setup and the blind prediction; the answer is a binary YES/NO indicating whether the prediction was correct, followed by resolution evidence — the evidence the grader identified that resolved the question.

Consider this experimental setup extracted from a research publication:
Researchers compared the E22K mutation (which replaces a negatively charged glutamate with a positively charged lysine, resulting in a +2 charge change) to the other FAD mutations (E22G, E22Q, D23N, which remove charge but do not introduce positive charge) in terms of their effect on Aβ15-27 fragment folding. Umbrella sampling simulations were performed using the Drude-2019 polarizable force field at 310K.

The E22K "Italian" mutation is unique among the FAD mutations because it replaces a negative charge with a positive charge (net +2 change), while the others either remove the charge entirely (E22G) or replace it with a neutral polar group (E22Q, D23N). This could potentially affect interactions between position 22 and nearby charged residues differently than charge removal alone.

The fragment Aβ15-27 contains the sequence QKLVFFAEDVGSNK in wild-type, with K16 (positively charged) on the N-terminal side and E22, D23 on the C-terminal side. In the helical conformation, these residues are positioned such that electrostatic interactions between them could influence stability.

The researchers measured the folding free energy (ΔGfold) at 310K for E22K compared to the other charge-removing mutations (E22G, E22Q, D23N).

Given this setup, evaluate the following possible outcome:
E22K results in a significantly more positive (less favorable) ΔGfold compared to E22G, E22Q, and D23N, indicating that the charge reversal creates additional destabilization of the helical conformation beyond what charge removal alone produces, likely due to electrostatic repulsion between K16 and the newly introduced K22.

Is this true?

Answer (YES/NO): NO